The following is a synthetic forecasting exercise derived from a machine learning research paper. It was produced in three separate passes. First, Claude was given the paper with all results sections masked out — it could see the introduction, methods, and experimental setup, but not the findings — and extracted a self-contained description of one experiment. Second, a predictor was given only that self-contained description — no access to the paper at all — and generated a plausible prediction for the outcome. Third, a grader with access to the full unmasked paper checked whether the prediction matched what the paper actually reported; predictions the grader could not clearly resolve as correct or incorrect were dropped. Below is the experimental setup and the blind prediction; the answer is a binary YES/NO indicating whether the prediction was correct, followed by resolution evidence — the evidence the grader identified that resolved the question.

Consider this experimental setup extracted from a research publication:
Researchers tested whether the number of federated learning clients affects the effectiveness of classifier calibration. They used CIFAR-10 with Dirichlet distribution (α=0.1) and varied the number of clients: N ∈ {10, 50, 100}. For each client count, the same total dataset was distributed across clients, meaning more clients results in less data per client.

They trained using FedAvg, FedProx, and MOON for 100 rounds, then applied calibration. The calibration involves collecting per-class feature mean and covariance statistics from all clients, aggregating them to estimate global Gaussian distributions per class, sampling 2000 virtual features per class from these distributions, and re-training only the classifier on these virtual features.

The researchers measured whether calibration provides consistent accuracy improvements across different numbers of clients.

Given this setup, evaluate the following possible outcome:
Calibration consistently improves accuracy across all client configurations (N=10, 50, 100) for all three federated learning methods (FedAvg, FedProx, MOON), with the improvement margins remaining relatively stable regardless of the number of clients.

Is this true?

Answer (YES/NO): YES